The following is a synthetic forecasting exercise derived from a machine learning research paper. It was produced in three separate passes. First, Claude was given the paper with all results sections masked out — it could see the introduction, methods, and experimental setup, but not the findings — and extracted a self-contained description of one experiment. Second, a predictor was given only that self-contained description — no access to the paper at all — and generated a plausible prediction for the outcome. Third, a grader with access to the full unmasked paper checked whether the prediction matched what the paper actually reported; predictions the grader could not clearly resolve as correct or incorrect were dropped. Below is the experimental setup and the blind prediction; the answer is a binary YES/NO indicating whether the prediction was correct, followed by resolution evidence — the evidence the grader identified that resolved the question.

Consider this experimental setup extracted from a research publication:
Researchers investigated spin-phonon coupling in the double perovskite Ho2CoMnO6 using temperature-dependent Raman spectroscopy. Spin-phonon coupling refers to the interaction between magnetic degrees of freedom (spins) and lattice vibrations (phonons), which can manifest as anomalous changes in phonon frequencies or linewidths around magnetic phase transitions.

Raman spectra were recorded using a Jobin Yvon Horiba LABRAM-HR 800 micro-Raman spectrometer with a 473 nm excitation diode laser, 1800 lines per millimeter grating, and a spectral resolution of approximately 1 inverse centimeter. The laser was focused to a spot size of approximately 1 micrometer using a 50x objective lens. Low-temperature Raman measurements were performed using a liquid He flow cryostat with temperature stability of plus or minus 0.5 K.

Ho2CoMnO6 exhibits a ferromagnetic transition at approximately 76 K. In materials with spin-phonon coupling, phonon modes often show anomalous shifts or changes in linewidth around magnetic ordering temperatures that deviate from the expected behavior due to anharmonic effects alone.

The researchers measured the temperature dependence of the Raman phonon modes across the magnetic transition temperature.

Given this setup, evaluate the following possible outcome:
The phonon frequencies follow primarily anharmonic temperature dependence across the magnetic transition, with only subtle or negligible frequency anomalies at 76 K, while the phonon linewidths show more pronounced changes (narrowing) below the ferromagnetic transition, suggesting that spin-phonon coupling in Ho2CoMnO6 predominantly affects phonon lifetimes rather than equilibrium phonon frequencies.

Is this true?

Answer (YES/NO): NO